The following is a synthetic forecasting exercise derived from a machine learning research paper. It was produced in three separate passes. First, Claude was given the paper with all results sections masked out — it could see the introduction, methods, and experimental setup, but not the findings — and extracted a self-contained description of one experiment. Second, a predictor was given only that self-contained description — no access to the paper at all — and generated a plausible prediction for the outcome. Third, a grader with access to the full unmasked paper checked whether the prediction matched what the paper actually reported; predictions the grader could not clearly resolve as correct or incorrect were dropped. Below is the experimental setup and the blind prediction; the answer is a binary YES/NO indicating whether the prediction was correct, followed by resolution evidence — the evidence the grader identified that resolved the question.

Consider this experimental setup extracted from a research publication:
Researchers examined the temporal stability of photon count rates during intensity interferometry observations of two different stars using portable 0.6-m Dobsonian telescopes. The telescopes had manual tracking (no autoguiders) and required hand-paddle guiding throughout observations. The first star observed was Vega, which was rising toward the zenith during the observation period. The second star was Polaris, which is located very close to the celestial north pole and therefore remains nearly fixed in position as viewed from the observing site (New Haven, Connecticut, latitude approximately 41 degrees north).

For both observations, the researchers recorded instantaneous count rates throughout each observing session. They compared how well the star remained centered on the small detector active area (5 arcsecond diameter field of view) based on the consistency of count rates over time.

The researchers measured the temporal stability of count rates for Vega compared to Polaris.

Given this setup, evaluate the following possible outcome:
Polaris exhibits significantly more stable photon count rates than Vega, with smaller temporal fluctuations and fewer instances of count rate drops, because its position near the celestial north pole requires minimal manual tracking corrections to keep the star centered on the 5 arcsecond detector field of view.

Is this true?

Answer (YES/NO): YES